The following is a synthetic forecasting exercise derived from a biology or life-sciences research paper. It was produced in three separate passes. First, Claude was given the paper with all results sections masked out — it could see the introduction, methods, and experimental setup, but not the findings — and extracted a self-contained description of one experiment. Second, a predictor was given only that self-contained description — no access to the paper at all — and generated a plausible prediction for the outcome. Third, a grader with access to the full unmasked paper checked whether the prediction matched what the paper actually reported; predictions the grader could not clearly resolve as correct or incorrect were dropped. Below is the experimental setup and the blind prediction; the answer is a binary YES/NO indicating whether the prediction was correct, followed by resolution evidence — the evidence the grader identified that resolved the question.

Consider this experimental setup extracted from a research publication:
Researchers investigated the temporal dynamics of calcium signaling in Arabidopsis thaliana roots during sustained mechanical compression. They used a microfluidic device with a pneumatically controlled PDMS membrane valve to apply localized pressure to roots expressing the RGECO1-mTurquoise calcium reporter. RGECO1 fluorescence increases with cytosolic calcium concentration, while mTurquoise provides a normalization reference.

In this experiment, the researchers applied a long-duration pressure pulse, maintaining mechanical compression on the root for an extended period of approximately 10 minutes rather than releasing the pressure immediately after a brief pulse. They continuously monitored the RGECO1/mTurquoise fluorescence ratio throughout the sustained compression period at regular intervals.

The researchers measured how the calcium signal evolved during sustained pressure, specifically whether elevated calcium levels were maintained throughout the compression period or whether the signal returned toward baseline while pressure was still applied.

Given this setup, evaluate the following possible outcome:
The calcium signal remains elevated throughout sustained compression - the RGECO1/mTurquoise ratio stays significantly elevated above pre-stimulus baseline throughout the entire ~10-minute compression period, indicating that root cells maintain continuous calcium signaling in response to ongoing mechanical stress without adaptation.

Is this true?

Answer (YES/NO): NO